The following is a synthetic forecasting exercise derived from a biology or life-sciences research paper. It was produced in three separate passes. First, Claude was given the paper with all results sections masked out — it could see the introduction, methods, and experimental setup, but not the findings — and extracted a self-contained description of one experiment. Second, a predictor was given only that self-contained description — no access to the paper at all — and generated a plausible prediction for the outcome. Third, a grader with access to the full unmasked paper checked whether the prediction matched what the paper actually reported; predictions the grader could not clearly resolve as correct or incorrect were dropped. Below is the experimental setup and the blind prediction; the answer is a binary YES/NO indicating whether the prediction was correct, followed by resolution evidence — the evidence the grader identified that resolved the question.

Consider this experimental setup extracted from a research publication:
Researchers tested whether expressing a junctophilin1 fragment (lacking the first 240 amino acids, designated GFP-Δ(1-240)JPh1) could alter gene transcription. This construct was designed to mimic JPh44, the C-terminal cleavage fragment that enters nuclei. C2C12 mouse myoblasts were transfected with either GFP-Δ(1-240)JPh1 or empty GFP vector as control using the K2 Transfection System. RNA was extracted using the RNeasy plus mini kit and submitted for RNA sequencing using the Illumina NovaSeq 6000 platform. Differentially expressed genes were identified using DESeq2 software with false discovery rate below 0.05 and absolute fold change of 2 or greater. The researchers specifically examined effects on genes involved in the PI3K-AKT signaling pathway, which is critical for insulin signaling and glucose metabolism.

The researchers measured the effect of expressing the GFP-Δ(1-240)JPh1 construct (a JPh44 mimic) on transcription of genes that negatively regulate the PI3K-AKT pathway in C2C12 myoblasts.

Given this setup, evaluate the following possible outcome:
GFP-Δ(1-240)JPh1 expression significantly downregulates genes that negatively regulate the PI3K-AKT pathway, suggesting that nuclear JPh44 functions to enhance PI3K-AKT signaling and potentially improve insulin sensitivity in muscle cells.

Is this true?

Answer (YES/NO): YES